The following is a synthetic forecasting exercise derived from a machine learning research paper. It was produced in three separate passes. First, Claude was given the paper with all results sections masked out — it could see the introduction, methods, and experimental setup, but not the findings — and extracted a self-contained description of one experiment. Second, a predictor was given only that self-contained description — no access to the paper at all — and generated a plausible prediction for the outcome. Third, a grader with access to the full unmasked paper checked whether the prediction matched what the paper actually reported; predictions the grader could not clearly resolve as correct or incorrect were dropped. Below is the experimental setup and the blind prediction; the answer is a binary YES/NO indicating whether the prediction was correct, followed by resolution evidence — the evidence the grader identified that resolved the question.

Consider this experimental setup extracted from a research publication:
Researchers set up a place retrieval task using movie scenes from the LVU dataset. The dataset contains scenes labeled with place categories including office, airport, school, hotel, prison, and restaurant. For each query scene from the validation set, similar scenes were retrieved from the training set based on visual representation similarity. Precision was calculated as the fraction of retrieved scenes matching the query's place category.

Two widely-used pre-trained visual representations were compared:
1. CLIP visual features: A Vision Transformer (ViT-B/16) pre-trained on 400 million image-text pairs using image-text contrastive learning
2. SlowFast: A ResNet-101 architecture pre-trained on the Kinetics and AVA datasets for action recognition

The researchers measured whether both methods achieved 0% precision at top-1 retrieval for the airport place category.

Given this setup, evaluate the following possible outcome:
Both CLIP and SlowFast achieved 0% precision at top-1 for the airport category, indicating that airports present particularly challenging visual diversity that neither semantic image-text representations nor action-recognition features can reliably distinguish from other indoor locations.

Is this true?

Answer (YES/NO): YES